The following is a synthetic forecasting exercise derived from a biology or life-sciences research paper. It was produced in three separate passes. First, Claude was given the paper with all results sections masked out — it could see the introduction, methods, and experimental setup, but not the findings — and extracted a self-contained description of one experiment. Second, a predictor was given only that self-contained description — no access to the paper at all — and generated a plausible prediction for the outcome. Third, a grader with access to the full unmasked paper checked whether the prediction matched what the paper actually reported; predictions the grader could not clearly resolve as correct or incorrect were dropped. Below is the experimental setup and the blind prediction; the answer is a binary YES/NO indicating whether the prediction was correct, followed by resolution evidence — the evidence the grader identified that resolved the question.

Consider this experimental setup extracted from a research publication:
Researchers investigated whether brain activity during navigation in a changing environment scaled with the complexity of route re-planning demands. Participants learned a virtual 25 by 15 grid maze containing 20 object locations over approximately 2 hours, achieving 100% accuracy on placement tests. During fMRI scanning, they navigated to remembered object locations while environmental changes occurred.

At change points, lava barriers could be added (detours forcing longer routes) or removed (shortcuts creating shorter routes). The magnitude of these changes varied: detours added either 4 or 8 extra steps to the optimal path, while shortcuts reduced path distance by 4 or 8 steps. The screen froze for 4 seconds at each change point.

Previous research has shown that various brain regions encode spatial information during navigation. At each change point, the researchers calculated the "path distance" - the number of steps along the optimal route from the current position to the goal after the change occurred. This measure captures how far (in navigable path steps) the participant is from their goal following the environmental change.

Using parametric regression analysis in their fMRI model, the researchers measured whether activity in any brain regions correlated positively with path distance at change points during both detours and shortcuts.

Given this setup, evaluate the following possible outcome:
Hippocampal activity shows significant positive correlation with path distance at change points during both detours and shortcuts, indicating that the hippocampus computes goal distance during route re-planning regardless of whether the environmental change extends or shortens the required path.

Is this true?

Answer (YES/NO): NO